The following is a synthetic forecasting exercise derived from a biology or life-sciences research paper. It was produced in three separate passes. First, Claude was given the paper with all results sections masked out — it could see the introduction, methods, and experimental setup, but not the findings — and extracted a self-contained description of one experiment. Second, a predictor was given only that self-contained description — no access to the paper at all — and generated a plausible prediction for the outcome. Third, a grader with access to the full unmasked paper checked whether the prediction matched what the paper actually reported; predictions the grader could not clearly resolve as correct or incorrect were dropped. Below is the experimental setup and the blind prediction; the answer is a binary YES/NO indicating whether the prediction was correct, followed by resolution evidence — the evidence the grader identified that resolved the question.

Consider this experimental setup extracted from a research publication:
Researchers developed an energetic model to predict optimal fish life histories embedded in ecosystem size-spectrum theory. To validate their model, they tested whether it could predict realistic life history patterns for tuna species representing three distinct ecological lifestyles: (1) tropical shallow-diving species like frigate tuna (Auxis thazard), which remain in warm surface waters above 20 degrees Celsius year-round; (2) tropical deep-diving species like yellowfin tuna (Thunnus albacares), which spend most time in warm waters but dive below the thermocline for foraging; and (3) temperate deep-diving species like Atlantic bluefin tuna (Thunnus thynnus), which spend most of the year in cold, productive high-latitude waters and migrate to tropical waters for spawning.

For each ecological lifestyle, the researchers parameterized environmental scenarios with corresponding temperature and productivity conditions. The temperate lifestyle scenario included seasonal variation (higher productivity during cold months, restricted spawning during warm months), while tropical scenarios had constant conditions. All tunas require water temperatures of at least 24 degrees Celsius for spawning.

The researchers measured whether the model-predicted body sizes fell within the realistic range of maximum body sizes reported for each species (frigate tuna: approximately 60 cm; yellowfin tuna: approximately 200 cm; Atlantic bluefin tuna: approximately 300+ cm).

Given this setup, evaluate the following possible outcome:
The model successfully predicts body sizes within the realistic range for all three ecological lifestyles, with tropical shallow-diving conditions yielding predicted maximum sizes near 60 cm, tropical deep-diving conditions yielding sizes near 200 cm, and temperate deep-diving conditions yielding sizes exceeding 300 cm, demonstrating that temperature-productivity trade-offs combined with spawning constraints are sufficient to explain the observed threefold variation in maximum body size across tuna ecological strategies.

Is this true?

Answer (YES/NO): NO